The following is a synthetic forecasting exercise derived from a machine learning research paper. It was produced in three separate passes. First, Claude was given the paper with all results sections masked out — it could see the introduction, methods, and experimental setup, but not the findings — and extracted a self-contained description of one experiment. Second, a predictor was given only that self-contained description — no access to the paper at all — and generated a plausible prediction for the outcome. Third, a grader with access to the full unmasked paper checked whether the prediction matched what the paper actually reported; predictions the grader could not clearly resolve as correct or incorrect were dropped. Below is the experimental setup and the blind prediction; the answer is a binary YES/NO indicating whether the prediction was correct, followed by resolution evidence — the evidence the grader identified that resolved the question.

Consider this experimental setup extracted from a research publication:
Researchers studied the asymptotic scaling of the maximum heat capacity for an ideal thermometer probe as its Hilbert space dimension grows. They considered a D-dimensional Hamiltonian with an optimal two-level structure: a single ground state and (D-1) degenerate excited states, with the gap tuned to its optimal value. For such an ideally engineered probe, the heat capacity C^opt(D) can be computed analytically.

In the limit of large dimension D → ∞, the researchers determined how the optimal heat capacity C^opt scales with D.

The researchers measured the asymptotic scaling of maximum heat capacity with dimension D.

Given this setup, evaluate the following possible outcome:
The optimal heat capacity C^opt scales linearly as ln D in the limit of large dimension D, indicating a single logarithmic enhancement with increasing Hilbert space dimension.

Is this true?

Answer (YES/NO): NO